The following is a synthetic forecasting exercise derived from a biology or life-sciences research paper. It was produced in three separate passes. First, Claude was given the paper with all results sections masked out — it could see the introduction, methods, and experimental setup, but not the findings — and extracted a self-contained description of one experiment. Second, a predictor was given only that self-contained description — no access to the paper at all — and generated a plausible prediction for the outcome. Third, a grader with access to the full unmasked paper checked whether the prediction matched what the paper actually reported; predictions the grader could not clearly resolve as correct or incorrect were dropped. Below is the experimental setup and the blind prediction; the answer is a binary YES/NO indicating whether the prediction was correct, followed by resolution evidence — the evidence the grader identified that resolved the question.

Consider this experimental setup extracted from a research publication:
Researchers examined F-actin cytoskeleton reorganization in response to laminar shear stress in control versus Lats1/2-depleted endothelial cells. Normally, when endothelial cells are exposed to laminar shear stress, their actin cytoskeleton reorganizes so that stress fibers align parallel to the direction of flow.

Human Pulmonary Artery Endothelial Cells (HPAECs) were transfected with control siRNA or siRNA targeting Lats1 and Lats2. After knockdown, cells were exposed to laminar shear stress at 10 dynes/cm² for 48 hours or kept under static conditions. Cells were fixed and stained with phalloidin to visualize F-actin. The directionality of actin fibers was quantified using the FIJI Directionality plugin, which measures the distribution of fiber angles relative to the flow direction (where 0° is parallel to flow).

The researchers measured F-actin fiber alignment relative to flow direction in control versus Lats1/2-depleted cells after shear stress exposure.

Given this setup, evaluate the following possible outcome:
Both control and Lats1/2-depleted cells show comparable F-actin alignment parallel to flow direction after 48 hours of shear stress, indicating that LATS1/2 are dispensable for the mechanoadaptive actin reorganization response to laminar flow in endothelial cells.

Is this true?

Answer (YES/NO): NO